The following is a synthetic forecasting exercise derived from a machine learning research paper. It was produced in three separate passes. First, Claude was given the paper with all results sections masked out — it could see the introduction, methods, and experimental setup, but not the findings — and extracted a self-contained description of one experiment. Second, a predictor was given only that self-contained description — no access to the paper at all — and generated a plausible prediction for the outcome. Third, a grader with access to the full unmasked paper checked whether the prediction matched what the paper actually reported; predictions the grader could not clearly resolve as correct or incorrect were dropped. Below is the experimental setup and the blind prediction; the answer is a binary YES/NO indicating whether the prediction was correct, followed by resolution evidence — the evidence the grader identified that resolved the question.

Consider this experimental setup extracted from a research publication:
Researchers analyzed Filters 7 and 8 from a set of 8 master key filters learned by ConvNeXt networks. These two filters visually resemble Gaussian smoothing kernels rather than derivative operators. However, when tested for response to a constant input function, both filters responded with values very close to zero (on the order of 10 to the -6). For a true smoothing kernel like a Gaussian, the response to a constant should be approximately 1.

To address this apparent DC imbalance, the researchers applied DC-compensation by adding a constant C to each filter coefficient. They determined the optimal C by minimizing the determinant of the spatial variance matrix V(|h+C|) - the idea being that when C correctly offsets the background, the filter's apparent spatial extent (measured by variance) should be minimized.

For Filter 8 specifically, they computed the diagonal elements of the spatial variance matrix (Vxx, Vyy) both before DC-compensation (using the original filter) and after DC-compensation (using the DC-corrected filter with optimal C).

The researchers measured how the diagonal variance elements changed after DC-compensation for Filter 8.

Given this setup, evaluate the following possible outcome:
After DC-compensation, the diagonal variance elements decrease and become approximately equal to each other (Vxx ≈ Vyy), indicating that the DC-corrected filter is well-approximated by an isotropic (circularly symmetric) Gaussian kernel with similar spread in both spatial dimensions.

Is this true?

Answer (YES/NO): NO